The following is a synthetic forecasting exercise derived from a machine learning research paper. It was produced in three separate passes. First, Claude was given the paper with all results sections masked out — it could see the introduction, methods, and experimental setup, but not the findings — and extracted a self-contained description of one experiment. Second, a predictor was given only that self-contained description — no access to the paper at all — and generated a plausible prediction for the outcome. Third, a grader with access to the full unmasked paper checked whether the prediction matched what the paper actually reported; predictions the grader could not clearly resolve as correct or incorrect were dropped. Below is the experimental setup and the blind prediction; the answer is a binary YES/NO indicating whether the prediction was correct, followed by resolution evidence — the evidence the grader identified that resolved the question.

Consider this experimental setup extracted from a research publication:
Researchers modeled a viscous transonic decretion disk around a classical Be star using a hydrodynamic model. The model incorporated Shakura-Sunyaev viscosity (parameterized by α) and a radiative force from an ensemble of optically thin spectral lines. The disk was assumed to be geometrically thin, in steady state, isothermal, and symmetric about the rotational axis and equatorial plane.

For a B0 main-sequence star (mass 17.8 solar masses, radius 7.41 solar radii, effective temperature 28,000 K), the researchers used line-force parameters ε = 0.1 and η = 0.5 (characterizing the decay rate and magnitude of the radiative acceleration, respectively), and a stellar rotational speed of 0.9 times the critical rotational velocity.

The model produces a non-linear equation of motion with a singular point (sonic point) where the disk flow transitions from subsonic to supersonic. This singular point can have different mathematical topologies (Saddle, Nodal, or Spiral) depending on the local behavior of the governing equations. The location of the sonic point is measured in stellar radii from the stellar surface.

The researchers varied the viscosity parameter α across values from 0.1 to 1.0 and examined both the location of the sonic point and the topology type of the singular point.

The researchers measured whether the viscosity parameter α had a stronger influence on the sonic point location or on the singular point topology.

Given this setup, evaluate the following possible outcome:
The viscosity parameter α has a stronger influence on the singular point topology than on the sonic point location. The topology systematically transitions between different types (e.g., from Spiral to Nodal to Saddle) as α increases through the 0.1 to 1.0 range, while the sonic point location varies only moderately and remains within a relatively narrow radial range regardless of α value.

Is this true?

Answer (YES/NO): NO